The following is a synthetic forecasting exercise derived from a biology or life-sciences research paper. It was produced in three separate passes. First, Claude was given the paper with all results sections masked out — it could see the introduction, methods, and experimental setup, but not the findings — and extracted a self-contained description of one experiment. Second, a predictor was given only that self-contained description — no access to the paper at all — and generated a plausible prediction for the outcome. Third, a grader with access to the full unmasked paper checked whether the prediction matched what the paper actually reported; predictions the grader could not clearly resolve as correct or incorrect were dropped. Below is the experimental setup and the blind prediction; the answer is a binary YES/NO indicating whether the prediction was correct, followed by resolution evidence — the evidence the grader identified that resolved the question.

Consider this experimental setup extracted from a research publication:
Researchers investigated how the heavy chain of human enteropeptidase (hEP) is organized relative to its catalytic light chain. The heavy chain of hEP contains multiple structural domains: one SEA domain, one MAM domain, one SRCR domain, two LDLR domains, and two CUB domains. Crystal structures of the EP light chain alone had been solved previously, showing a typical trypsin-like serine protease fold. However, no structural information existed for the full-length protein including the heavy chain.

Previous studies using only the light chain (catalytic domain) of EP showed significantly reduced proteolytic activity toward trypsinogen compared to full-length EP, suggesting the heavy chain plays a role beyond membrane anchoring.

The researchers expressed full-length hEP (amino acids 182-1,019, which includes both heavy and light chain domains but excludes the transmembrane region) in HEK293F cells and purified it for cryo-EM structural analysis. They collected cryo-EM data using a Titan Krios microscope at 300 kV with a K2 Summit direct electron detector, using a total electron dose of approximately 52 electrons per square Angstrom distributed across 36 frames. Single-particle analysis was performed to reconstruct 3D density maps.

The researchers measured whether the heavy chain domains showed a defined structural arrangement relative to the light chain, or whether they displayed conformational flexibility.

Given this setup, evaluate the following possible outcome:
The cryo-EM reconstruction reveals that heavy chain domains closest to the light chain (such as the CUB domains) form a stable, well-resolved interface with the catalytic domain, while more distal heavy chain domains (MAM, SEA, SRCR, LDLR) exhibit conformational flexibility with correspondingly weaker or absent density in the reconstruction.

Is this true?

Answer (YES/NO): NO